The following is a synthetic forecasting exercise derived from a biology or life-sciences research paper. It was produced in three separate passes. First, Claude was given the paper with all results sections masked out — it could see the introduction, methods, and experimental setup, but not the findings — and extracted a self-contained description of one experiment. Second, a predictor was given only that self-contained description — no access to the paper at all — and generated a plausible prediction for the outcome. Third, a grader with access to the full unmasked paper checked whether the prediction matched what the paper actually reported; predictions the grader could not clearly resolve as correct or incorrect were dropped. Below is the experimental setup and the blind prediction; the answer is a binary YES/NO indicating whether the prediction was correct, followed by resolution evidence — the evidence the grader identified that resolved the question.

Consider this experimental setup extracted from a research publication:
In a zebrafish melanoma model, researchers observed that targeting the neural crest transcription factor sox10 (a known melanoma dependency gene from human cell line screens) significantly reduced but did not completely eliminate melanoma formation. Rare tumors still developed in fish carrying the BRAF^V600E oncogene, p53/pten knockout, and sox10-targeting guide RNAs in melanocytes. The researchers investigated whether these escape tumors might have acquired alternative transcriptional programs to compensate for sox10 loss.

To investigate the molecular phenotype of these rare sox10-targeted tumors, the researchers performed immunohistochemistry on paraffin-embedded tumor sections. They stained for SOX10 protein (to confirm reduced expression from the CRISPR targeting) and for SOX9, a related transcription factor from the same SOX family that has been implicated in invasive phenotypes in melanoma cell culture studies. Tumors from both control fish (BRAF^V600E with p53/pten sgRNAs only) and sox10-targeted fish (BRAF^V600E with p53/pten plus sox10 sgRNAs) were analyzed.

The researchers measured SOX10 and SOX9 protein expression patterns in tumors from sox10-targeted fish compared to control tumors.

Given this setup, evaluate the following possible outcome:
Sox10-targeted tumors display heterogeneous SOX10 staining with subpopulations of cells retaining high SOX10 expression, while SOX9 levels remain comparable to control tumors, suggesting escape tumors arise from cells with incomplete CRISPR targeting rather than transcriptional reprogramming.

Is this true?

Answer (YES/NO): NO